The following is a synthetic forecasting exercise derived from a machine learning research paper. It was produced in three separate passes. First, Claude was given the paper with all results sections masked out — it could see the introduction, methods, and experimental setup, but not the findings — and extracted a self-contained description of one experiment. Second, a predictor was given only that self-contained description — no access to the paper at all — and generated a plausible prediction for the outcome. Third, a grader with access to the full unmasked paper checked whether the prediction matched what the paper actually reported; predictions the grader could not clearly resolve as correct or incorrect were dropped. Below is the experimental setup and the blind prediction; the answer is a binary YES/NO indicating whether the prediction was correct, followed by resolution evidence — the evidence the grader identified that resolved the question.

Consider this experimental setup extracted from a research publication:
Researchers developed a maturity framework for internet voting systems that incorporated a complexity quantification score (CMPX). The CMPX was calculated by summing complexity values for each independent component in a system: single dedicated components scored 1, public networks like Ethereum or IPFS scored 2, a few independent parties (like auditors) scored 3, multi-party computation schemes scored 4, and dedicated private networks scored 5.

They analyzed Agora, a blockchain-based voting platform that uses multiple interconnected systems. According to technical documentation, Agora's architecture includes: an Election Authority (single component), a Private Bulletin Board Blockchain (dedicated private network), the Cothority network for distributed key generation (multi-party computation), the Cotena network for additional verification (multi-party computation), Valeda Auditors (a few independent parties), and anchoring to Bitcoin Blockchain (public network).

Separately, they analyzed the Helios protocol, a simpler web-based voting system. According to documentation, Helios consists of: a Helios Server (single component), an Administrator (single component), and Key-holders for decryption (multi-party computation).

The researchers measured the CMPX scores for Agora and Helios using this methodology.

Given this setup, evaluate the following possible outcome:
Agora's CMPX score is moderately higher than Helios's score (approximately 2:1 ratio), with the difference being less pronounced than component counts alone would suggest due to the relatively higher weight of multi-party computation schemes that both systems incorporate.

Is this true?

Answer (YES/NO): NO